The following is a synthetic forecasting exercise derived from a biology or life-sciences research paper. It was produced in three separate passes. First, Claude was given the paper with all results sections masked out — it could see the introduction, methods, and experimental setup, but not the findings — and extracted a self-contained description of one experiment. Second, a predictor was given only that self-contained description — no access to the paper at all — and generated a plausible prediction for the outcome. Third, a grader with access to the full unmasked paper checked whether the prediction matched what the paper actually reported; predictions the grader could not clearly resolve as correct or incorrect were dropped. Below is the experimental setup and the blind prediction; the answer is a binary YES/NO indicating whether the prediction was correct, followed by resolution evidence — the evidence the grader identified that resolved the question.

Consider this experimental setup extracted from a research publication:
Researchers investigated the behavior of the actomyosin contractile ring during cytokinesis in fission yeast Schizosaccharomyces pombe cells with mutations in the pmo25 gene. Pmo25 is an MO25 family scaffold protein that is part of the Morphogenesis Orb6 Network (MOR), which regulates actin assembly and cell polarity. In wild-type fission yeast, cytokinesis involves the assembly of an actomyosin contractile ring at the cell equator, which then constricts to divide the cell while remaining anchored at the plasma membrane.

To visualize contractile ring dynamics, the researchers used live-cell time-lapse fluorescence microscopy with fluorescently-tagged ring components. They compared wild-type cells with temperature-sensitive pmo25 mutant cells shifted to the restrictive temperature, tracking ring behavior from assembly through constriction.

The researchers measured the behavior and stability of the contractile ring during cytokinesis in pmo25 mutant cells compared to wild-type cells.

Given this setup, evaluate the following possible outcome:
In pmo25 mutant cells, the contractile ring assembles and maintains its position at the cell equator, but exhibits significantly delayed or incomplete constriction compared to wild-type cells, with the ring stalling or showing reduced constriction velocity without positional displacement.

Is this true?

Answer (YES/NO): NO